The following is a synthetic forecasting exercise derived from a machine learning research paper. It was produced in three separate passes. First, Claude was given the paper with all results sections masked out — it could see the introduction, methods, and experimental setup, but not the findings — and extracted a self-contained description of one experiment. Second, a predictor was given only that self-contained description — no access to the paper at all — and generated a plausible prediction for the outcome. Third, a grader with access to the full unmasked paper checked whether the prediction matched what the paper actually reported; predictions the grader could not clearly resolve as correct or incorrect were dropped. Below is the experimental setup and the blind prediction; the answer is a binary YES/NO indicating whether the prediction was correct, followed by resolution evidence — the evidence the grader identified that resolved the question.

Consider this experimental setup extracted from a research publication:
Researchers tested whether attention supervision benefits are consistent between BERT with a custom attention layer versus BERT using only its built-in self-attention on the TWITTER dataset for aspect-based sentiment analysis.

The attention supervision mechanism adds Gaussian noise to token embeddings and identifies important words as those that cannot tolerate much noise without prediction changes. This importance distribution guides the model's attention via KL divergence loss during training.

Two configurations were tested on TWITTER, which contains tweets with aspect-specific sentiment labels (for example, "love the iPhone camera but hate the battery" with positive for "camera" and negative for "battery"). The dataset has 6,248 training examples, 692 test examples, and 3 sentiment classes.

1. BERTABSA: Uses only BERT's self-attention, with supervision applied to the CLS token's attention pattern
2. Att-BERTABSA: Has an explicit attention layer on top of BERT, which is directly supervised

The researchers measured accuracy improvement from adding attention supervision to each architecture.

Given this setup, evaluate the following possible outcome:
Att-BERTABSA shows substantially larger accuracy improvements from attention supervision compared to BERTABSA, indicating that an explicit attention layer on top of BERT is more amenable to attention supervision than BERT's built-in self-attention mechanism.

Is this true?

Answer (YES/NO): YES